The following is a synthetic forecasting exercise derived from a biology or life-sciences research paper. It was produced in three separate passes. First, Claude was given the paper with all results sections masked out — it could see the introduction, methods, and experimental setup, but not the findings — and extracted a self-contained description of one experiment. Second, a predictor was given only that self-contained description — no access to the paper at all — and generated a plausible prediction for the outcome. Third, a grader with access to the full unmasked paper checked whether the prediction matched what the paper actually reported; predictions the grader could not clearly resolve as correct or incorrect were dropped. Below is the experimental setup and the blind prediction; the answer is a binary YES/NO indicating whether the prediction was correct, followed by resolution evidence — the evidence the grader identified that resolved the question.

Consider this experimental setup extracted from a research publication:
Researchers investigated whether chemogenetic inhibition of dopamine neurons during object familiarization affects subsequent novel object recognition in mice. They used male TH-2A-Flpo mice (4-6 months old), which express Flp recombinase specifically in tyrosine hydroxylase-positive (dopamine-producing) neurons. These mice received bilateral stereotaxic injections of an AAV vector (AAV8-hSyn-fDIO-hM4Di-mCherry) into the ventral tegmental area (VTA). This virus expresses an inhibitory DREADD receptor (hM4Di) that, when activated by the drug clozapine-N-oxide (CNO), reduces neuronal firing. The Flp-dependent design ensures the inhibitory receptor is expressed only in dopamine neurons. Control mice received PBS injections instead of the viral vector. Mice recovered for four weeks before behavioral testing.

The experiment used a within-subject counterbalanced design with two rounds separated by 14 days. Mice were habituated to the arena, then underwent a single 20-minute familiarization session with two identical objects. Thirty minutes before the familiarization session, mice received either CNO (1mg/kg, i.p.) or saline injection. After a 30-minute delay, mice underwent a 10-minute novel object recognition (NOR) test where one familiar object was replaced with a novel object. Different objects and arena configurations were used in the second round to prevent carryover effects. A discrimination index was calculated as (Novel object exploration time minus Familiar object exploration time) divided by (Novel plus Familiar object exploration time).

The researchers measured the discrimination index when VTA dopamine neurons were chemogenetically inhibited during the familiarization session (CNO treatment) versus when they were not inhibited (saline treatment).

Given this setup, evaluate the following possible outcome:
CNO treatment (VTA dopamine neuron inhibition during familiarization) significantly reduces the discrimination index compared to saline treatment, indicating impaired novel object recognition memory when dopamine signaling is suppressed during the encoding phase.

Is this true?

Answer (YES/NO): NO